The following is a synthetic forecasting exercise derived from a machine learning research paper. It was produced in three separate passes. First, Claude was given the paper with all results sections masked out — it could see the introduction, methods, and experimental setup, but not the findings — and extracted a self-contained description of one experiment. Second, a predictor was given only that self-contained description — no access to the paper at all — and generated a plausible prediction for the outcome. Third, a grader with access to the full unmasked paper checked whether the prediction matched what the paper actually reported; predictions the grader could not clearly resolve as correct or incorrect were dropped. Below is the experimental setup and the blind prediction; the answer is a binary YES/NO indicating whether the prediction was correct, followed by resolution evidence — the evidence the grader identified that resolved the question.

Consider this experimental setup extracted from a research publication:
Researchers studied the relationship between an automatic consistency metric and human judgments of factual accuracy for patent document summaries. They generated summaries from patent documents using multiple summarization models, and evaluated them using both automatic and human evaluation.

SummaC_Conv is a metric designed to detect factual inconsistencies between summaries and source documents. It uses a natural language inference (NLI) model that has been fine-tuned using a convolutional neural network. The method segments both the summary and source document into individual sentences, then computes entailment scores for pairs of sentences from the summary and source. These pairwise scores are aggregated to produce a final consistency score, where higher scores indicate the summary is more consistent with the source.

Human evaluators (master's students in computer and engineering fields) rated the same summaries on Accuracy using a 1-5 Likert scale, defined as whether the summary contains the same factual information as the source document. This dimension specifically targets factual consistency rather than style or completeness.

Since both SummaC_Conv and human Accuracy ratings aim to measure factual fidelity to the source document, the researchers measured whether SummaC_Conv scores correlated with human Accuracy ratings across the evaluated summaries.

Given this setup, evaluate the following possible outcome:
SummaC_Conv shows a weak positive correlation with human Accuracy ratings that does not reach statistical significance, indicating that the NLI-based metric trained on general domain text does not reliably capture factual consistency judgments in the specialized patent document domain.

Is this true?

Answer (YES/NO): NO